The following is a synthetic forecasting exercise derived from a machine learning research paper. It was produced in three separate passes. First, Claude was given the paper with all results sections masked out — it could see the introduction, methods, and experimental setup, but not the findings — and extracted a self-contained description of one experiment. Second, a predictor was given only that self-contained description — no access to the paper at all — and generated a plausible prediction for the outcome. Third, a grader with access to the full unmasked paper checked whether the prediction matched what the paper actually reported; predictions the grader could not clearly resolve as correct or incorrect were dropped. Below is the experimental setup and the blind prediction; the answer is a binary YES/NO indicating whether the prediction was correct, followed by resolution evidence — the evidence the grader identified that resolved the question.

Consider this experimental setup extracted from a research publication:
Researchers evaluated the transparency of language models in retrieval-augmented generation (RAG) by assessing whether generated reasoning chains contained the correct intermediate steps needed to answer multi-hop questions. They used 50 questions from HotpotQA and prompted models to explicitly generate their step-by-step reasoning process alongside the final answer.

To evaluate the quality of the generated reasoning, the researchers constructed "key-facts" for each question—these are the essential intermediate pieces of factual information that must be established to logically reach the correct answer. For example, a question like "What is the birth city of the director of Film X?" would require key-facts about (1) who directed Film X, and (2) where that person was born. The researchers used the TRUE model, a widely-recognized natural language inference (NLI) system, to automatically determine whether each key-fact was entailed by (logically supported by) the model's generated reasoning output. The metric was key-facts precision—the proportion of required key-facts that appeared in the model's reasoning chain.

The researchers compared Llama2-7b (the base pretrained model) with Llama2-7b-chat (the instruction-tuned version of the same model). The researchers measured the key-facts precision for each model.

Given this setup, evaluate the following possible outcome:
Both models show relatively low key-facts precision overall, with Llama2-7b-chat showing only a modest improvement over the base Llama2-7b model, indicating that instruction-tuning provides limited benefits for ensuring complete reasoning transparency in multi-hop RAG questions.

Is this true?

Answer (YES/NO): NO